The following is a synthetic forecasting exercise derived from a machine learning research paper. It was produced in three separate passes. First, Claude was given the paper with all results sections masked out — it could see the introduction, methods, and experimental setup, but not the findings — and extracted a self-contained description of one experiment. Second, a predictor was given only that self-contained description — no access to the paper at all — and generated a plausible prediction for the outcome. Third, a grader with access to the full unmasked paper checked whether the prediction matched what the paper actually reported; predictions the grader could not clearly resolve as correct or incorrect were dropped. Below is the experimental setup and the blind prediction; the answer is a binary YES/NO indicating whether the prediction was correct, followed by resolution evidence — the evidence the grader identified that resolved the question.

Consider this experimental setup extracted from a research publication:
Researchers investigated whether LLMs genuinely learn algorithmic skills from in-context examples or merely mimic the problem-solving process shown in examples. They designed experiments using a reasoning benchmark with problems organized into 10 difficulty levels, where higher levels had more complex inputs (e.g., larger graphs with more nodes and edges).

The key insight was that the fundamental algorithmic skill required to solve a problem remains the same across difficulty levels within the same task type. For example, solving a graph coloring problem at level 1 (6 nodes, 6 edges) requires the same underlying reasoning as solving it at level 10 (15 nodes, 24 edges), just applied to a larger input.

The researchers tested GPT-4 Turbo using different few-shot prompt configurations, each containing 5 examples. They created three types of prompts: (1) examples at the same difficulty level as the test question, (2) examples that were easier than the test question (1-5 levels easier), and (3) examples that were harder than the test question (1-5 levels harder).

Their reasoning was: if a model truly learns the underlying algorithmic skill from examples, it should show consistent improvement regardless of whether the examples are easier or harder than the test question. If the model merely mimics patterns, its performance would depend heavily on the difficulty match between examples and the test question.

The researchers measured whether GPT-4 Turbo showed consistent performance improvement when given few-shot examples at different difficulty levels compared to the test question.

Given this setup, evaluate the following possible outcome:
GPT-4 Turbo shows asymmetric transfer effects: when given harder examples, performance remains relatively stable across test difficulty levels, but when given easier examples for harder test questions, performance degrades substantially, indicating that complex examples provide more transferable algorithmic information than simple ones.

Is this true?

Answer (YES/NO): NO